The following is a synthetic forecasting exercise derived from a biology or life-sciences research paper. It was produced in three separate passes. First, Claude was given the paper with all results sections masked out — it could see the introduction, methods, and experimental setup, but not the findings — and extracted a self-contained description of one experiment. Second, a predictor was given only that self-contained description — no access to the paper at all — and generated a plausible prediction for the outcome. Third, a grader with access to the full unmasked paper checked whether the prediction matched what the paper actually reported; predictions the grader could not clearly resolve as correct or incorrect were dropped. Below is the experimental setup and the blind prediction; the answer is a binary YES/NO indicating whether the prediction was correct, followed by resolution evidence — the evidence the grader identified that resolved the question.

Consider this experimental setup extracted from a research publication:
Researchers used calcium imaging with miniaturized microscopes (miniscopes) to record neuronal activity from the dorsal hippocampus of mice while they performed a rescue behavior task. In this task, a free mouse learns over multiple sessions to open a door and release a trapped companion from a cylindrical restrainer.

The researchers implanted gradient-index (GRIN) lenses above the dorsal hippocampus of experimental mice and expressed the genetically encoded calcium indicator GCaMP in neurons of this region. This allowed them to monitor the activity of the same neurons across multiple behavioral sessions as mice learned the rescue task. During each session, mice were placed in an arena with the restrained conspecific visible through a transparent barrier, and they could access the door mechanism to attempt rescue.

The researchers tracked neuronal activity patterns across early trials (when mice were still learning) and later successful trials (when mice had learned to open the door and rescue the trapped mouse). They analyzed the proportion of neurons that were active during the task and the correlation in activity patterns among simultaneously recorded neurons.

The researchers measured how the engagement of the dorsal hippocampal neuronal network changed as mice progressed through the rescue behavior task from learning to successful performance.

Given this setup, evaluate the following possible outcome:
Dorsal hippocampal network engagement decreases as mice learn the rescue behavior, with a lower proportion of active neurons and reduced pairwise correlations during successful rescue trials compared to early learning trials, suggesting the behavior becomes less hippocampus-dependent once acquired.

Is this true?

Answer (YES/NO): NO